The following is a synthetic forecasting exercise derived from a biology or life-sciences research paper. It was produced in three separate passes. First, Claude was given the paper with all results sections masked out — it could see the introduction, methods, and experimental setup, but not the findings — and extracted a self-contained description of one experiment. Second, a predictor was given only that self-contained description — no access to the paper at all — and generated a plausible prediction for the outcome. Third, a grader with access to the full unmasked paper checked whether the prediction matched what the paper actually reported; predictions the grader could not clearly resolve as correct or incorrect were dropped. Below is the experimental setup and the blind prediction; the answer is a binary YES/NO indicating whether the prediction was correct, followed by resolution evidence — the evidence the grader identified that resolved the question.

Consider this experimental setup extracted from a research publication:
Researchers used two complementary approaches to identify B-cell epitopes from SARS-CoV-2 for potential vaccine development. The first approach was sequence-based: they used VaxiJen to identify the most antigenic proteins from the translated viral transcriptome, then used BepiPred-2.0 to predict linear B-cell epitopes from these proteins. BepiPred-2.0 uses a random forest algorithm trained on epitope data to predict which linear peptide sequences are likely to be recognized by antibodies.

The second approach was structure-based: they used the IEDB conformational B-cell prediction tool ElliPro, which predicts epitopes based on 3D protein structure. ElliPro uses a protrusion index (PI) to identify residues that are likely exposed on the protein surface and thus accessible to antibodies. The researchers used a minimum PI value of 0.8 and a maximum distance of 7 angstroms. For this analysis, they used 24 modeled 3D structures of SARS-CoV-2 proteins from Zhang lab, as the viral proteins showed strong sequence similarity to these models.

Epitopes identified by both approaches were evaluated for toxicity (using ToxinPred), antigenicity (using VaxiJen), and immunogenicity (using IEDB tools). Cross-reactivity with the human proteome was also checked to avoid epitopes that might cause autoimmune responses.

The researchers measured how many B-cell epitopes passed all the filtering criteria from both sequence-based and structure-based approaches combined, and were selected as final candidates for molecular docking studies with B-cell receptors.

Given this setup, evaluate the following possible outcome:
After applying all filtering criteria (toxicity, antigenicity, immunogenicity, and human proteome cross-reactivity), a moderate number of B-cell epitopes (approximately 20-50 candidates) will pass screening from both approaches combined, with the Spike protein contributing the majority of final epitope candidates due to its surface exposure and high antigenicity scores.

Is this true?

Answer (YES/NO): NO